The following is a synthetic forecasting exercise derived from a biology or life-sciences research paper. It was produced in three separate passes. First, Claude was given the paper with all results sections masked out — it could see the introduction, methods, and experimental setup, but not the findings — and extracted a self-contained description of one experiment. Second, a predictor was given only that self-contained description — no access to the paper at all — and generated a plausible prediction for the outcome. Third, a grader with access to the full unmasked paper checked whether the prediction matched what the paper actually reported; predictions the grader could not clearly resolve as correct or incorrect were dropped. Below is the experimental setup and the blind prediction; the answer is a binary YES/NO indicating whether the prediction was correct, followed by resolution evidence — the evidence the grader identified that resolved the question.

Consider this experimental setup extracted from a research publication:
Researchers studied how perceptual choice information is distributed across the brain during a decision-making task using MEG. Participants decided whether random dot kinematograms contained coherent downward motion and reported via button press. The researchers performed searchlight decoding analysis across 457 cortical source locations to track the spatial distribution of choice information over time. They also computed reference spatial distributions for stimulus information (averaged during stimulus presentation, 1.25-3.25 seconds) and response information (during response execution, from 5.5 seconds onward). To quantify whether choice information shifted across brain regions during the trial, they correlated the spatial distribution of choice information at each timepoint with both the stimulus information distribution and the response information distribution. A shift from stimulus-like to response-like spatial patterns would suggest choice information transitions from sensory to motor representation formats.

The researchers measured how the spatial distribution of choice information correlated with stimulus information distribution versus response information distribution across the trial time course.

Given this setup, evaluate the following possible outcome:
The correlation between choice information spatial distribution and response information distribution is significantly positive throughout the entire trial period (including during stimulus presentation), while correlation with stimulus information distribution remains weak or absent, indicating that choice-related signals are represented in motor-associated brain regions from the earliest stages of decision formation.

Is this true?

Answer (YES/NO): NO